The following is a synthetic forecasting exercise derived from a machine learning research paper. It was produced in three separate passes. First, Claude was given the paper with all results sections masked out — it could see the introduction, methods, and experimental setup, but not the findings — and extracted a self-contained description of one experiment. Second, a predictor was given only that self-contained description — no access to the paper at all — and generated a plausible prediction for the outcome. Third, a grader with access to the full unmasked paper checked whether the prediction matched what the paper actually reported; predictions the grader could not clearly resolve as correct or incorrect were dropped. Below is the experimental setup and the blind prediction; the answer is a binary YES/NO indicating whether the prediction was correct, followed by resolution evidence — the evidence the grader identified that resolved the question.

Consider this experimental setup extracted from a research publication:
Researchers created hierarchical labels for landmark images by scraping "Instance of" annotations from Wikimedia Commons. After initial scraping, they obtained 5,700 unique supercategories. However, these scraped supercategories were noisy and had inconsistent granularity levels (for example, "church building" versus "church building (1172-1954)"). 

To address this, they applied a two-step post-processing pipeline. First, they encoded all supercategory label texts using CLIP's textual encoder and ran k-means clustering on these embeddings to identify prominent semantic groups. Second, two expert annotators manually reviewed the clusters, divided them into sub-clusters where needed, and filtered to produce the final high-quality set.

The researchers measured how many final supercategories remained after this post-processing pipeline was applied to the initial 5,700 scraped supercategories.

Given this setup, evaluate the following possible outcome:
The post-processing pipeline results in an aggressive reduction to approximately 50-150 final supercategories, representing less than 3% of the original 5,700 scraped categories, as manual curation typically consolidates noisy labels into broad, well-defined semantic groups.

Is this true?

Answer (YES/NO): YES